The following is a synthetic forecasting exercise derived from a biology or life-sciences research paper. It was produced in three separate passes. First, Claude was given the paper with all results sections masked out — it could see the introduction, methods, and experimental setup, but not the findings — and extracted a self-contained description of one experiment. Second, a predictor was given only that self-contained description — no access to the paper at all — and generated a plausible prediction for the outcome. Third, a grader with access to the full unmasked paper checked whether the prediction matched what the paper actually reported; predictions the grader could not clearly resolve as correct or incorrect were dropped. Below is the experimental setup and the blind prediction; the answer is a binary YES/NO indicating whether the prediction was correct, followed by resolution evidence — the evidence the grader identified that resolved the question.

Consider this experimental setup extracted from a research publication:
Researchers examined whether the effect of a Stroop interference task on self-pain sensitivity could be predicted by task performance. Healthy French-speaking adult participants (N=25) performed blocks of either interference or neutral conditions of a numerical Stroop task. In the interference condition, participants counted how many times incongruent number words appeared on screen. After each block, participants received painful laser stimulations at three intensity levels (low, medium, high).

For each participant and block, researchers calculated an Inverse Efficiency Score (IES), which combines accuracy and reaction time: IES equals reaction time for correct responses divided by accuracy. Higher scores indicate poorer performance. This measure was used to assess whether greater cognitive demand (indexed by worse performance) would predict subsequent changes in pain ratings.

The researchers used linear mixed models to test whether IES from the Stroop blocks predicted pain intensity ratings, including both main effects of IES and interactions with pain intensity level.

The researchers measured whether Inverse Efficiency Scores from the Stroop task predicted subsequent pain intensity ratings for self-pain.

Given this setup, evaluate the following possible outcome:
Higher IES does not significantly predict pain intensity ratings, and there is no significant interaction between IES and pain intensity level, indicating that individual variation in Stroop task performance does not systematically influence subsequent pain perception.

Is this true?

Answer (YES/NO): YES